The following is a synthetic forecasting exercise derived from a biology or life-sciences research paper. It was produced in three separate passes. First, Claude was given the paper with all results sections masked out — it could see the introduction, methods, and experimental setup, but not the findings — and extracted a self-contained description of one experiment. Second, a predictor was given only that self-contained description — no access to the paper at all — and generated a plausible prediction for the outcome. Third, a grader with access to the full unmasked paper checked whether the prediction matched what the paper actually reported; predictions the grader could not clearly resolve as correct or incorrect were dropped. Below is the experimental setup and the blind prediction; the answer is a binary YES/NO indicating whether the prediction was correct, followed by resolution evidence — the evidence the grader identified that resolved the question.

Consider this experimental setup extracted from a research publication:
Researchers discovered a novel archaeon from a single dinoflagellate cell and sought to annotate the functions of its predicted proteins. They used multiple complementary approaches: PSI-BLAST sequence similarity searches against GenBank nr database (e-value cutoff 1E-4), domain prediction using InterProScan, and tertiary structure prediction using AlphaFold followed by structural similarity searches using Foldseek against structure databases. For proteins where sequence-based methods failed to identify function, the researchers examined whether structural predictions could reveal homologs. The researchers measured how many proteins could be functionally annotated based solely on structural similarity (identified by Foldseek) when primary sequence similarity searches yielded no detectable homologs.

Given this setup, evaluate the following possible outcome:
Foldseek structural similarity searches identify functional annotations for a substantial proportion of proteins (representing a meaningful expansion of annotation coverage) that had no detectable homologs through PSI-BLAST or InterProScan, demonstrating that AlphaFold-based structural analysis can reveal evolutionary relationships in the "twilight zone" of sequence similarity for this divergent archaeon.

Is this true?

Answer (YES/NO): NO